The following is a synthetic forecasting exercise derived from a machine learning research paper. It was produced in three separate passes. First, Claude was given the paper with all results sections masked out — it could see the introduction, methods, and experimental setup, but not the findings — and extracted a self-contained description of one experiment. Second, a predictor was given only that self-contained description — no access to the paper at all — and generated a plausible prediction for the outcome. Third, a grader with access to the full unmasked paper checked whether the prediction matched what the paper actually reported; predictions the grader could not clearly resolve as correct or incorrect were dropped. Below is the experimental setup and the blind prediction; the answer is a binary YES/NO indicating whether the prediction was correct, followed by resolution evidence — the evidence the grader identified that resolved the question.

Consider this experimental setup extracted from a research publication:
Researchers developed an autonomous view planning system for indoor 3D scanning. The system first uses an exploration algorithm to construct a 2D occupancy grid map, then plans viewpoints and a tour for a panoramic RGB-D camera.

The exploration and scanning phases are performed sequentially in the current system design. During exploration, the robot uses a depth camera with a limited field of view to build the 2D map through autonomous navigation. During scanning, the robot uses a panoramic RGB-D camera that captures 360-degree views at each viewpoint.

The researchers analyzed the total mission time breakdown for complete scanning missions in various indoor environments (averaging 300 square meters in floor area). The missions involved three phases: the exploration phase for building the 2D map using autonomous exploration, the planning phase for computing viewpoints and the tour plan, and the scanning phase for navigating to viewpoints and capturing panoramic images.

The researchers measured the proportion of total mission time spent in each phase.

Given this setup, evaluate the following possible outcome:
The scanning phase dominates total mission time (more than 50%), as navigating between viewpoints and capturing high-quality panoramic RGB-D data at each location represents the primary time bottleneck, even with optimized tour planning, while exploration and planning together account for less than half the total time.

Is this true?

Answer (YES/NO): YES